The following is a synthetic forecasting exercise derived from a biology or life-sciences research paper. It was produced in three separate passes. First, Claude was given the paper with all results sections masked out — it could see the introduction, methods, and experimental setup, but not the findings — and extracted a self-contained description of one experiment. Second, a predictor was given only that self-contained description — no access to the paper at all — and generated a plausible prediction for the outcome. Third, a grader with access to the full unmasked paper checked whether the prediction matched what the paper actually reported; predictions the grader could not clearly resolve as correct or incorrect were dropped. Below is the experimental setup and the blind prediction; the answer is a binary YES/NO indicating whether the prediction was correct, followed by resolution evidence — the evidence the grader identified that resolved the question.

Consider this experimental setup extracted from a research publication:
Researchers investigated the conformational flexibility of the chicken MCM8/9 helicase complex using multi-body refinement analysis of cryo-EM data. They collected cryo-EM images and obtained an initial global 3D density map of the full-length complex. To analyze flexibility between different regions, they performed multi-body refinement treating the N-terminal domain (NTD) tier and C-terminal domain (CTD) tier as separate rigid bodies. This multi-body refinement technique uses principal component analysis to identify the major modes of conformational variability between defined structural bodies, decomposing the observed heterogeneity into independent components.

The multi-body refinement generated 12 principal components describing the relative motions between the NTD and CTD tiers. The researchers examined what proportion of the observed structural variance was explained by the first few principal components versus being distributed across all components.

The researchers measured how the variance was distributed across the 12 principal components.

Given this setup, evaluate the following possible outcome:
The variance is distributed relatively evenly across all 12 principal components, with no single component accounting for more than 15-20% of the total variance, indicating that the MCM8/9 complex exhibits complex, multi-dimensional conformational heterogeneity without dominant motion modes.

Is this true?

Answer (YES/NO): NO